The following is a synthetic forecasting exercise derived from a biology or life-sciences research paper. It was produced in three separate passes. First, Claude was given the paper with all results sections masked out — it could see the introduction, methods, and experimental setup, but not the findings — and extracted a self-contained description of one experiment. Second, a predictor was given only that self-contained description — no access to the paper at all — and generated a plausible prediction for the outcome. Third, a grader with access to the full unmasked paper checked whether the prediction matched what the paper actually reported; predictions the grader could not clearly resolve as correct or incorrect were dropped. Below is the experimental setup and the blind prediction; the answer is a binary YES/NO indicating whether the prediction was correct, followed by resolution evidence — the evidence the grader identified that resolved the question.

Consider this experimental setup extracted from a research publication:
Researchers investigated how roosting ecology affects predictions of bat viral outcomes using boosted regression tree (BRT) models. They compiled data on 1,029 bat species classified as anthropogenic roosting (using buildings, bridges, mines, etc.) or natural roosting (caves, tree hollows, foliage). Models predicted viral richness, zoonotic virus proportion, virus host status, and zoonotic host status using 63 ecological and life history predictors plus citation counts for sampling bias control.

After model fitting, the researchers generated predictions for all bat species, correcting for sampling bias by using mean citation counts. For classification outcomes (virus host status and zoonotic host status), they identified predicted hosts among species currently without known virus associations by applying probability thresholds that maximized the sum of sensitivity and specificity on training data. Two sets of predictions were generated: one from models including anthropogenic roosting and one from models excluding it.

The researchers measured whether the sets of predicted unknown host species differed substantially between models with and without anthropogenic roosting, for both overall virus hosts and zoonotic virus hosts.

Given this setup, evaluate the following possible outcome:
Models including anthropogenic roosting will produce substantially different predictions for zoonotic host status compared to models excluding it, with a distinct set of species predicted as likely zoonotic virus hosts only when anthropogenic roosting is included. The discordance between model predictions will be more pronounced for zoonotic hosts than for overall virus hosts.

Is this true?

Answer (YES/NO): YES